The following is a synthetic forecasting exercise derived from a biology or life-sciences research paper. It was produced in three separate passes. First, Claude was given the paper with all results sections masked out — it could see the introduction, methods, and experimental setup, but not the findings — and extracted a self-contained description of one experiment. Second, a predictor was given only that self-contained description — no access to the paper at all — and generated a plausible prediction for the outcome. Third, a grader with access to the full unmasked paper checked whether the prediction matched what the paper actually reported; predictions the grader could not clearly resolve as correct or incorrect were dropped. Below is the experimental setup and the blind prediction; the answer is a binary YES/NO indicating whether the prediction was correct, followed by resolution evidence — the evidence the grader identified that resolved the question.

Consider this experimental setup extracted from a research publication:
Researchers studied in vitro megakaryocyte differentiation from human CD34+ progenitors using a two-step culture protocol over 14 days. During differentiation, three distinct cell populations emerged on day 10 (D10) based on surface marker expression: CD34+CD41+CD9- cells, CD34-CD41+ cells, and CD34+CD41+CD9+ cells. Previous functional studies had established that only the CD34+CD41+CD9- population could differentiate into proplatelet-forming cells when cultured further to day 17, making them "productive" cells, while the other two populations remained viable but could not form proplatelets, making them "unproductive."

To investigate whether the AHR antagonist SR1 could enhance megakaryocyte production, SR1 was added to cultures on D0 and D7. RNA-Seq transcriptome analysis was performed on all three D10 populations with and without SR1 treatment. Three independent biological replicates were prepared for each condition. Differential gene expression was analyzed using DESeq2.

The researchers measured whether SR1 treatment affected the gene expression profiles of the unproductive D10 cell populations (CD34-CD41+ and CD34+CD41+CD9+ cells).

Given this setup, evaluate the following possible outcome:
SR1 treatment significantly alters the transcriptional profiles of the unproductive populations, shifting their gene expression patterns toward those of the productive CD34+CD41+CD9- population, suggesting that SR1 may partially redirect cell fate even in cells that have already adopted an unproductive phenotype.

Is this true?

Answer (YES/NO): NO